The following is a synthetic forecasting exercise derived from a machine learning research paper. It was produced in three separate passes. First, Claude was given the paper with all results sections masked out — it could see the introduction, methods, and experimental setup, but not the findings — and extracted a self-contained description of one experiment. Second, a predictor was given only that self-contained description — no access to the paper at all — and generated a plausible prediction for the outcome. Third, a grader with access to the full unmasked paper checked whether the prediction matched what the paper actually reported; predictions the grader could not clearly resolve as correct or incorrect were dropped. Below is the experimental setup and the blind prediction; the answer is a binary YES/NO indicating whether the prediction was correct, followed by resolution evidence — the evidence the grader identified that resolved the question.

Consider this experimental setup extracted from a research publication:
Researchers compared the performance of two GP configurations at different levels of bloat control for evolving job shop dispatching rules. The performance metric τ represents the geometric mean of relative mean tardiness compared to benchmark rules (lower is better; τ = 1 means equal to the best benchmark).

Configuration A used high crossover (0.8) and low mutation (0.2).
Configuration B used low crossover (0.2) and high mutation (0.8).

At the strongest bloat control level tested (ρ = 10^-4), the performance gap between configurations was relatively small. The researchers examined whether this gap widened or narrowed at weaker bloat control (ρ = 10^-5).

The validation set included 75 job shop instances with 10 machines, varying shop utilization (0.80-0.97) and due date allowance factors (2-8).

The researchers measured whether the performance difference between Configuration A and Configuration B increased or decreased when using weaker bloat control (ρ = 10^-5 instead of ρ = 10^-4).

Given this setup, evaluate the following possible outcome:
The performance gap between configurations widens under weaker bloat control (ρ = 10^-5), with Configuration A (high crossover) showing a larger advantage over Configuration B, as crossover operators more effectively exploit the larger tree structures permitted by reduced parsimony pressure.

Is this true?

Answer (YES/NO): NO